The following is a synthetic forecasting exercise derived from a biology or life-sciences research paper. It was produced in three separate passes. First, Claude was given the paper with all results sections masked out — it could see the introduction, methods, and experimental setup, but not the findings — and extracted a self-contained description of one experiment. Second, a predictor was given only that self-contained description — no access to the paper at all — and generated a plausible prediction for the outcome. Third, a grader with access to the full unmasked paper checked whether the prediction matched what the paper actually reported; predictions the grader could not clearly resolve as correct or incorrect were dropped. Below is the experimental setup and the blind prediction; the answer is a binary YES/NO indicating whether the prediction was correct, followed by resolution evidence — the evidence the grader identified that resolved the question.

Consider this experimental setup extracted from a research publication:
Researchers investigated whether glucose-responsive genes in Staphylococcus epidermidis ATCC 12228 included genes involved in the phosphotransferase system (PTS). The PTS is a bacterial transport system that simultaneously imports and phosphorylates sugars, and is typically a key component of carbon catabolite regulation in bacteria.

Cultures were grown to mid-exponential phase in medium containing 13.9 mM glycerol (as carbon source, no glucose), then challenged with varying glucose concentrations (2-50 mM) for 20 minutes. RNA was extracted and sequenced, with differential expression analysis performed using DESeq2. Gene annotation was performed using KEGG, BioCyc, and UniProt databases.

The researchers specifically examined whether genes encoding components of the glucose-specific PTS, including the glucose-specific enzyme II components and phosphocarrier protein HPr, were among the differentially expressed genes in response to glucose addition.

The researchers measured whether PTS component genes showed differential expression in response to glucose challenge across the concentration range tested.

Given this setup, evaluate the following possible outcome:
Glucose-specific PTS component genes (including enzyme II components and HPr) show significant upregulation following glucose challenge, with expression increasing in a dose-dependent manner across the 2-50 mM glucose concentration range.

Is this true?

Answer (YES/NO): NO